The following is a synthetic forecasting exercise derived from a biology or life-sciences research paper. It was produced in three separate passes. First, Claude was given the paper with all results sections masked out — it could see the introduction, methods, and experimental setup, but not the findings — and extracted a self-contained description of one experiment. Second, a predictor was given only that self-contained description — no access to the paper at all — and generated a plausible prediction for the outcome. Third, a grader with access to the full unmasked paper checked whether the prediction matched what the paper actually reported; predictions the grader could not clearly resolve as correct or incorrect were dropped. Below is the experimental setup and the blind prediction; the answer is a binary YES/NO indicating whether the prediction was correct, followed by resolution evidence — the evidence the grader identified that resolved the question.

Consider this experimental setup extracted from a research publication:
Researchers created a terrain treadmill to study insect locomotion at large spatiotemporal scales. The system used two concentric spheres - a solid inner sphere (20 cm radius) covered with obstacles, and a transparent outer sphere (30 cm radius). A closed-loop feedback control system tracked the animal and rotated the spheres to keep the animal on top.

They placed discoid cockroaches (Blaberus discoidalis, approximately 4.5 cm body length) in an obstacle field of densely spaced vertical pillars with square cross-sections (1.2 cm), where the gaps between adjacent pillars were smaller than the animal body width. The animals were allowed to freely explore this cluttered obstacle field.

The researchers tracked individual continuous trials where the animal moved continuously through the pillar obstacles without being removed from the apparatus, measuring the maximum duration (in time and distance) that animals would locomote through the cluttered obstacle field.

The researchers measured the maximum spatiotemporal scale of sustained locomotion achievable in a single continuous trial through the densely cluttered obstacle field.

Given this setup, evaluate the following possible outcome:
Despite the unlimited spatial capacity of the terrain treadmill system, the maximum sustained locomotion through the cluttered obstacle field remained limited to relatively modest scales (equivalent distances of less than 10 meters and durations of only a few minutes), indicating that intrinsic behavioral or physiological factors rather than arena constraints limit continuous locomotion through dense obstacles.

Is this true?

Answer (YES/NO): NO